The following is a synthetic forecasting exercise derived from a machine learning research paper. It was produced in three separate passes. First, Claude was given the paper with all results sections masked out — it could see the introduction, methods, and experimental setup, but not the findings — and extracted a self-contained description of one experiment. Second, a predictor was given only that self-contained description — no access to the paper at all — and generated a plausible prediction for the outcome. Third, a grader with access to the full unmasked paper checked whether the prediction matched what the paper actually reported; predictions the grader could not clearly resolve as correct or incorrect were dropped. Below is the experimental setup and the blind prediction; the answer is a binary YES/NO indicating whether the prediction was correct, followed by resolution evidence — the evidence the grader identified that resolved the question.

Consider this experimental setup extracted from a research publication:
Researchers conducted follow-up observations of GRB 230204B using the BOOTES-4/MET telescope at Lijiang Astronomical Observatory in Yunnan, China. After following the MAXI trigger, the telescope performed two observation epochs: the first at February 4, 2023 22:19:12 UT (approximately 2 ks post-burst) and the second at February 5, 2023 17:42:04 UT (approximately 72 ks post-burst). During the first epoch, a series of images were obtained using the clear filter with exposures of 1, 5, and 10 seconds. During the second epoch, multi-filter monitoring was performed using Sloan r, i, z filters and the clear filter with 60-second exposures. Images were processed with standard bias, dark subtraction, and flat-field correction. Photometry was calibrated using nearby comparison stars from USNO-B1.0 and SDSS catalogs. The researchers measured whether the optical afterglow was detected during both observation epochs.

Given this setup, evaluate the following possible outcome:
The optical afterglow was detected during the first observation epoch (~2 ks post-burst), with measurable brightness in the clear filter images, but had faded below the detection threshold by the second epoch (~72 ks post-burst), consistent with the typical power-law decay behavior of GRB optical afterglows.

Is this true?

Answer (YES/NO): YES